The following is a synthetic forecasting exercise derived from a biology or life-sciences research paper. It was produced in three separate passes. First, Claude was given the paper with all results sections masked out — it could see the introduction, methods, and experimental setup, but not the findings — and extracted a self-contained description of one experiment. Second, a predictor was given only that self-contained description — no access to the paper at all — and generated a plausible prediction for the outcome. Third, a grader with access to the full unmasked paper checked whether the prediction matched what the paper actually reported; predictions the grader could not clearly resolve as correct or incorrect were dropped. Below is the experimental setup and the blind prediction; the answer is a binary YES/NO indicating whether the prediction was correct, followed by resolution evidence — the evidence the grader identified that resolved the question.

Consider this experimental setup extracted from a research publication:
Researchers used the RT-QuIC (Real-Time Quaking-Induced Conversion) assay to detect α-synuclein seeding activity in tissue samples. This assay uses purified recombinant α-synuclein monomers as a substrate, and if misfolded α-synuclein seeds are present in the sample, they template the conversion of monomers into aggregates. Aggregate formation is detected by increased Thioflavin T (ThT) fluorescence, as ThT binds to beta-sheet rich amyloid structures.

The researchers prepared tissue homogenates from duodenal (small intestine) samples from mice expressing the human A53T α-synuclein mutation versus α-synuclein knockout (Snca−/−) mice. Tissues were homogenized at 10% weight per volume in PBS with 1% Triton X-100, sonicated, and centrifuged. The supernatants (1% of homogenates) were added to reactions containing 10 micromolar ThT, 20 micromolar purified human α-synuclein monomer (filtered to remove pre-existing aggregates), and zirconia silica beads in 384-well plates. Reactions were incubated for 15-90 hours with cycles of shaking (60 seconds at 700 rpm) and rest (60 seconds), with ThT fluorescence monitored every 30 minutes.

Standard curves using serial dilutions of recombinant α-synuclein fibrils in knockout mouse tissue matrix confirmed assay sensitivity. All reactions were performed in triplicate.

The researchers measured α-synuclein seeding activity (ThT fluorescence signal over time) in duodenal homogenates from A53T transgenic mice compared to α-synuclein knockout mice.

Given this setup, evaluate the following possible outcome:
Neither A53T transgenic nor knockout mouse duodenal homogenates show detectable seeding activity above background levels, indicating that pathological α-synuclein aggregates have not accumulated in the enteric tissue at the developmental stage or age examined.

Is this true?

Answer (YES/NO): NO